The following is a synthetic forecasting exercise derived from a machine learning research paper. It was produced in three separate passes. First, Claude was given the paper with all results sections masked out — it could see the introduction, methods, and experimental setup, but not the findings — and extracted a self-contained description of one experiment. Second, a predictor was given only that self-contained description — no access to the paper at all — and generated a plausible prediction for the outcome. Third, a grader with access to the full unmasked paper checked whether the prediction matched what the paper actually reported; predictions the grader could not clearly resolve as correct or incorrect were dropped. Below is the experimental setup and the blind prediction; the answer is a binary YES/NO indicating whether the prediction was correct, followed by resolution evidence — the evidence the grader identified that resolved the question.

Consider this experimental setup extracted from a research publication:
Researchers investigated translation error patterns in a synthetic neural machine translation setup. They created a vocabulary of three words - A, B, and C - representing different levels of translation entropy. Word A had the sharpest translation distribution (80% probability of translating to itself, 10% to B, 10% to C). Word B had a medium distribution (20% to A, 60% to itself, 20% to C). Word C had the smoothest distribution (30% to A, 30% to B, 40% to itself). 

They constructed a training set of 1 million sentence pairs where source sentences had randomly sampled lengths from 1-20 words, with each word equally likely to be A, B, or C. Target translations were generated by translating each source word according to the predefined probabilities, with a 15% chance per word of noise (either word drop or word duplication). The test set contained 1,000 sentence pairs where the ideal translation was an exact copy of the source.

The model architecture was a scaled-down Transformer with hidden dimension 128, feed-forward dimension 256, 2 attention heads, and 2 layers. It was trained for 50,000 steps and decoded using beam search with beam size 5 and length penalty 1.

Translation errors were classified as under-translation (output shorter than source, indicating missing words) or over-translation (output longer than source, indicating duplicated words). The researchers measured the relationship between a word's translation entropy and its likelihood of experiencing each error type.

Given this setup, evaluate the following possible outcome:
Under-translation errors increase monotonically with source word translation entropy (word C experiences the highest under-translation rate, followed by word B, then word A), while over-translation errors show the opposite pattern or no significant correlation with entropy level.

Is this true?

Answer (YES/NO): NO